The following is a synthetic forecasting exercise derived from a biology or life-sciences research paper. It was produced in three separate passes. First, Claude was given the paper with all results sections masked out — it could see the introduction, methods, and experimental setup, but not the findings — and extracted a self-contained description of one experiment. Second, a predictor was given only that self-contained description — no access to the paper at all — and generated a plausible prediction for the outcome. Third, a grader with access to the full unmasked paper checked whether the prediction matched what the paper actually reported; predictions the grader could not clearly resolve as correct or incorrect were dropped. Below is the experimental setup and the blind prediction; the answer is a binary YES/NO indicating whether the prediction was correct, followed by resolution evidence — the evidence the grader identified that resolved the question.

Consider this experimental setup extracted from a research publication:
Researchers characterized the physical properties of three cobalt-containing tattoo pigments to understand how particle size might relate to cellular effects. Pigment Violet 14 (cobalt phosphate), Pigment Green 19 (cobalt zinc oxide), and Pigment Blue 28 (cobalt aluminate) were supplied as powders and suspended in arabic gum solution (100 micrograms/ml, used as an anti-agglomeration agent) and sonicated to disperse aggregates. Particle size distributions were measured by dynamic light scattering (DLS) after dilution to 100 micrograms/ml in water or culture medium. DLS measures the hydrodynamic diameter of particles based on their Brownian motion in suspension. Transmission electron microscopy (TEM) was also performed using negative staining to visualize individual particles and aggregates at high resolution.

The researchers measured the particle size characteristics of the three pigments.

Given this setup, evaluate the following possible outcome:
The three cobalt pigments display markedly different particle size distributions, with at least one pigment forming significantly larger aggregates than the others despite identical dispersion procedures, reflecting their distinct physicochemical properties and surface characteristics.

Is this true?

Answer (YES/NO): YES